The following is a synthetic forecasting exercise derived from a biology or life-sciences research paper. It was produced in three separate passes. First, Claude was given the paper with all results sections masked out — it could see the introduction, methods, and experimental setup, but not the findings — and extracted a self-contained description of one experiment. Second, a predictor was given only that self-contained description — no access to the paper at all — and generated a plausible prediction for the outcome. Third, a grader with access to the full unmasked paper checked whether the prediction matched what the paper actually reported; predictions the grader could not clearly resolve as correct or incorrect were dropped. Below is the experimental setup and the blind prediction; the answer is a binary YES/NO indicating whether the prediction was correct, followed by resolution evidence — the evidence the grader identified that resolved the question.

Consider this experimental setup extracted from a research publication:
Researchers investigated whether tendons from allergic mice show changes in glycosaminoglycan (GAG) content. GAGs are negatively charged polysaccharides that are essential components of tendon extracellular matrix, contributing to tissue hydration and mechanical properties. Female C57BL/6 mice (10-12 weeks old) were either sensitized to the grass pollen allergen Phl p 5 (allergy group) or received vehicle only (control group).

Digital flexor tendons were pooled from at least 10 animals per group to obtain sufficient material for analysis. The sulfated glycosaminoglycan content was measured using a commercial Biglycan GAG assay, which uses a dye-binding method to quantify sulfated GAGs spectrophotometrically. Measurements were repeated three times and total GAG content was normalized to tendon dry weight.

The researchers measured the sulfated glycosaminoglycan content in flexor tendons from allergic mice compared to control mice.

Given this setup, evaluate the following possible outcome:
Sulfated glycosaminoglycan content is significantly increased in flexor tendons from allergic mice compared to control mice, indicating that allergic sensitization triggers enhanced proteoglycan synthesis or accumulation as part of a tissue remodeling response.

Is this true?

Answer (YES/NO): YES